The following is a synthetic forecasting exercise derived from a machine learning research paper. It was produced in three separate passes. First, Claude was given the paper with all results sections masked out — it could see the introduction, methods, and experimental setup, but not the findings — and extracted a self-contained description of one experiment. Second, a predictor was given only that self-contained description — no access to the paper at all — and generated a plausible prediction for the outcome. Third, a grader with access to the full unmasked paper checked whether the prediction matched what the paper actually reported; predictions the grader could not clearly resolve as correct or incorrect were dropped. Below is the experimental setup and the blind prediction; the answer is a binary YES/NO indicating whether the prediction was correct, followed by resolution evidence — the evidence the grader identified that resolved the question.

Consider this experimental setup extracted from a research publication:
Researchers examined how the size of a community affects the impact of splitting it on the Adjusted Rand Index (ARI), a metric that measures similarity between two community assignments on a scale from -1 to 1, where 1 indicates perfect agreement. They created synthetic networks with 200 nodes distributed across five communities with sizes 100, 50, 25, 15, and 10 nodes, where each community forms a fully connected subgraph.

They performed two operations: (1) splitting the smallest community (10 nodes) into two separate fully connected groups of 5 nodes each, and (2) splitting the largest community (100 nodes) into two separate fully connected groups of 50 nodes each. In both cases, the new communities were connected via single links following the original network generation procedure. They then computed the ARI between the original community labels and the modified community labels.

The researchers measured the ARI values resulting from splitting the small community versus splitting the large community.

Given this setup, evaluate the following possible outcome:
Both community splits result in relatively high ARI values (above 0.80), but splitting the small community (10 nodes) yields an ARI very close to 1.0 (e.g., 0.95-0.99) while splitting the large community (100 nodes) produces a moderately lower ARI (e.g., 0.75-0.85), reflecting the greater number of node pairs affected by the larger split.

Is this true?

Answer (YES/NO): NO